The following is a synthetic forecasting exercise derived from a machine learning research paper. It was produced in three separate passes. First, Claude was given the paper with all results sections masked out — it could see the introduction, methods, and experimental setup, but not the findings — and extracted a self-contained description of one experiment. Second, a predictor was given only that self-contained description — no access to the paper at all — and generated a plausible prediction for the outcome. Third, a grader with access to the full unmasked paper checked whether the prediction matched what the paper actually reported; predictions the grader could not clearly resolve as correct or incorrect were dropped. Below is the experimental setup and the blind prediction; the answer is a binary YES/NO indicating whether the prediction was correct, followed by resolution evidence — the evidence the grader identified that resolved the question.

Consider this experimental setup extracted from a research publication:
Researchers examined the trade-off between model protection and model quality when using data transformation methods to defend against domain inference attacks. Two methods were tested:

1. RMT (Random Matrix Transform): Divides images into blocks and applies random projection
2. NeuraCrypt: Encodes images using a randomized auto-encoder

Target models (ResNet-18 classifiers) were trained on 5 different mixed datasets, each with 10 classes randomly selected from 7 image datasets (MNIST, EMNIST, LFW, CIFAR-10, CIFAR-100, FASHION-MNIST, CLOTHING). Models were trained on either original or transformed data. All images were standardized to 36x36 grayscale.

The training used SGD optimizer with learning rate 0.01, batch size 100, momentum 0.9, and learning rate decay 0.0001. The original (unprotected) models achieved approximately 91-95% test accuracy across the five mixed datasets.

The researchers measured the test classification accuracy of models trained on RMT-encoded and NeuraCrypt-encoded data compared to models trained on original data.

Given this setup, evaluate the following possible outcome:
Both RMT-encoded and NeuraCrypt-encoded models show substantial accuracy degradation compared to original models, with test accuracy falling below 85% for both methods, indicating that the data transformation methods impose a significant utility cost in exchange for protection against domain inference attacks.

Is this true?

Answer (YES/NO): NO